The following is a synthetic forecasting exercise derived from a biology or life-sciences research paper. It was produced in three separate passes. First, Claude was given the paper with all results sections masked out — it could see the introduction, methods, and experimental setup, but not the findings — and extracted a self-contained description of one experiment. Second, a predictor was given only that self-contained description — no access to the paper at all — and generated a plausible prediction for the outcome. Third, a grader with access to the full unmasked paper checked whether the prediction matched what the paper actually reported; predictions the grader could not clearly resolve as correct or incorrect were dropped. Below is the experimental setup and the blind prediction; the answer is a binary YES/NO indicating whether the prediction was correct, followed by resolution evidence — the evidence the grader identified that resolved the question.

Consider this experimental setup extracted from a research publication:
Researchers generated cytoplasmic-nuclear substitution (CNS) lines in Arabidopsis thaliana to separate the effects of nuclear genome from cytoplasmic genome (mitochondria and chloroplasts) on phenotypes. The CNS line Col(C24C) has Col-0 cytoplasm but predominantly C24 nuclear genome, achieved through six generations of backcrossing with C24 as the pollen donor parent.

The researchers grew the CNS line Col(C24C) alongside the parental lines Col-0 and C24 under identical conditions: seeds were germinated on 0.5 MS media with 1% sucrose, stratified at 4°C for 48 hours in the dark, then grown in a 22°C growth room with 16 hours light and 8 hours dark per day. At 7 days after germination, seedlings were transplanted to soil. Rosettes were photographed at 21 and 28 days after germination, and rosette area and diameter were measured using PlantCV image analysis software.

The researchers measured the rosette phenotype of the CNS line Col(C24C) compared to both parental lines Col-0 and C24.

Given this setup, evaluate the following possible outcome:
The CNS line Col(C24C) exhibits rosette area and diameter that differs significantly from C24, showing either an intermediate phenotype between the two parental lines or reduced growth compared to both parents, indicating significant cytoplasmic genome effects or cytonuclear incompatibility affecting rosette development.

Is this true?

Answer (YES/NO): NO